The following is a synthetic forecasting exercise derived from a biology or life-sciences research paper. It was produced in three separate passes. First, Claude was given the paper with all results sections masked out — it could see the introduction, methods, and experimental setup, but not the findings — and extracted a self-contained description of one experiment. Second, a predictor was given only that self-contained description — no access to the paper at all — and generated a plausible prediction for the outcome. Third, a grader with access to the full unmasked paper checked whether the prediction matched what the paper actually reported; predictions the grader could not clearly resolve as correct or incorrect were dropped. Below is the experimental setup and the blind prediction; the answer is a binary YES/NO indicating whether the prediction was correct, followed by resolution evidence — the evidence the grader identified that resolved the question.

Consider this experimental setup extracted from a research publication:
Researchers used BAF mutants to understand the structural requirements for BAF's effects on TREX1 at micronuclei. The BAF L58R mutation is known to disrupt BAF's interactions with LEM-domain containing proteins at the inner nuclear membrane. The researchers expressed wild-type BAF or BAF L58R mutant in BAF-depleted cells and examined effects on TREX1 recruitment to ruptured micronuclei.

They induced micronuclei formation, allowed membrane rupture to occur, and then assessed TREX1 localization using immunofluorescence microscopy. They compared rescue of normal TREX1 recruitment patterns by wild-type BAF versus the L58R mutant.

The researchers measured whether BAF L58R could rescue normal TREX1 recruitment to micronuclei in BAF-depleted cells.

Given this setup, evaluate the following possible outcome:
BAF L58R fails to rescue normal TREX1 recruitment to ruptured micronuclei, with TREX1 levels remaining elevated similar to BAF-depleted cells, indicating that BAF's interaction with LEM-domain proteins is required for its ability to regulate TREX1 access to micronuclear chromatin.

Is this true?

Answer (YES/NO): NO